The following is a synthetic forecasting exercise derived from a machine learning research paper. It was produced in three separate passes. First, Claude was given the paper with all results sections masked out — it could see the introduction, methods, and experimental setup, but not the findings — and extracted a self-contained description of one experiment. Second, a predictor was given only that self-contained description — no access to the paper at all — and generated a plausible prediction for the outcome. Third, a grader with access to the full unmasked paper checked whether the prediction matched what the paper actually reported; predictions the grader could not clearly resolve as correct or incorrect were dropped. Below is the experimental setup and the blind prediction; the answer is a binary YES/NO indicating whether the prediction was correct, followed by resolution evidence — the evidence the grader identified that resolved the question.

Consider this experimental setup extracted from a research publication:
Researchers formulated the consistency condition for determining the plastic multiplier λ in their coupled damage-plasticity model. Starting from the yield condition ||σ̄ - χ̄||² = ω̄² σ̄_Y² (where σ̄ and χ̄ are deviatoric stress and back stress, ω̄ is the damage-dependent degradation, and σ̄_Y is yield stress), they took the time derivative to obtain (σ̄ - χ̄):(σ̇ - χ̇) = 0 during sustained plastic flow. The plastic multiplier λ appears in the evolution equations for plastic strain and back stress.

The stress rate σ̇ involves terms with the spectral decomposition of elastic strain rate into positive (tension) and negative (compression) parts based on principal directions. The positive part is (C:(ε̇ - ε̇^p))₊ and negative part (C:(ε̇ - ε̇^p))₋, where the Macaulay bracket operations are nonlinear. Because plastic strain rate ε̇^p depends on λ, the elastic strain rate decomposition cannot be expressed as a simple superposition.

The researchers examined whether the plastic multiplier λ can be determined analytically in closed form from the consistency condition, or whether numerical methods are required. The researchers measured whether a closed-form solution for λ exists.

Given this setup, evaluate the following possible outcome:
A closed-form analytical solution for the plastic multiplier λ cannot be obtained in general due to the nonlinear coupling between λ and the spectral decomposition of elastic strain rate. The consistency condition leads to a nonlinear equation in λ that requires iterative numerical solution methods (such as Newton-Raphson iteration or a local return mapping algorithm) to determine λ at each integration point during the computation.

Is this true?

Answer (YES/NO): YES